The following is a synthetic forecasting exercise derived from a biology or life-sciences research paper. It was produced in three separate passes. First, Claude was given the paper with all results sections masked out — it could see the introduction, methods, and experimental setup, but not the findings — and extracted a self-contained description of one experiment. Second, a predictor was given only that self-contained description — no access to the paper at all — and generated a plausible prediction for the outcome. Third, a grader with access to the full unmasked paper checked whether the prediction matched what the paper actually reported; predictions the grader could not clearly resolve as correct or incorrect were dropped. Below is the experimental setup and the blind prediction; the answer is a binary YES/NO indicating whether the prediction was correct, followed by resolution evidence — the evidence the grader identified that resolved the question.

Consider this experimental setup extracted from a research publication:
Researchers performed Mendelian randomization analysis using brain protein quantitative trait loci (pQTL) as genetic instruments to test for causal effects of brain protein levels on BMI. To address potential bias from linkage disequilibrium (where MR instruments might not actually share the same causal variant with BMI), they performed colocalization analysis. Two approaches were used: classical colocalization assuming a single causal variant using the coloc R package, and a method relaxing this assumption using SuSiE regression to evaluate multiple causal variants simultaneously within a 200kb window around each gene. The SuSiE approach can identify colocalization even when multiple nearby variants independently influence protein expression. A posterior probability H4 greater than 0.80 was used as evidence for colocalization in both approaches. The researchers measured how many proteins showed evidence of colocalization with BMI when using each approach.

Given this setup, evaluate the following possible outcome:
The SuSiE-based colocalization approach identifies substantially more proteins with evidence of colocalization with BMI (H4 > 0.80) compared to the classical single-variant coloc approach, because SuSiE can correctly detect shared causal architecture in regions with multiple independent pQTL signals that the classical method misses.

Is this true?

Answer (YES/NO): NO